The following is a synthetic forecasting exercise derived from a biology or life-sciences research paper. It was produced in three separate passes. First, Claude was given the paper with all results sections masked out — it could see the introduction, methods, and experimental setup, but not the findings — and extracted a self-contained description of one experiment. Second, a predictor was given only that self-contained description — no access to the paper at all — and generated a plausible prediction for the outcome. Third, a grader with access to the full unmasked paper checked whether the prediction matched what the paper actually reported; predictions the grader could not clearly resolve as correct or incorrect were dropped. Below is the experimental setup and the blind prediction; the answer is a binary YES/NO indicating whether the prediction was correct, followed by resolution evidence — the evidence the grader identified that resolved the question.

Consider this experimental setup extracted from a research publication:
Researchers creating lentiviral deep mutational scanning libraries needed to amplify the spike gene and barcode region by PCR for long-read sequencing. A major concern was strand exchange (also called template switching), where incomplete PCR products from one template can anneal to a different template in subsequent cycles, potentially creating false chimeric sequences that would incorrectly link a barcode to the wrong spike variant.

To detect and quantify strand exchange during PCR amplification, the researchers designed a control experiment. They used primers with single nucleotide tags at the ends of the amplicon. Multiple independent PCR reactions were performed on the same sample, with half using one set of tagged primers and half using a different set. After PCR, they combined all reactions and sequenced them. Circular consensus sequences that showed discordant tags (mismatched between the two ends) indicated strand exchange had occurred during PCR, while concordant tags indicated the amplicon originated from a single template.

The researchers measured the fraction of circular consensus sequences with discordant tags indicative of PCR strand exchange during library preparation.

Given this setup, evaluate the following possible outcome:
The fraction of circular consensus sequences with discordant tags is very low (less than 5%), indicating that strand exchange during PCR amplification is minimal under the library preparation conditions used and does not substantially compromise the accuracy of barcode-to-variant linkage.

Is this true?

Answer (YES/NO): YES